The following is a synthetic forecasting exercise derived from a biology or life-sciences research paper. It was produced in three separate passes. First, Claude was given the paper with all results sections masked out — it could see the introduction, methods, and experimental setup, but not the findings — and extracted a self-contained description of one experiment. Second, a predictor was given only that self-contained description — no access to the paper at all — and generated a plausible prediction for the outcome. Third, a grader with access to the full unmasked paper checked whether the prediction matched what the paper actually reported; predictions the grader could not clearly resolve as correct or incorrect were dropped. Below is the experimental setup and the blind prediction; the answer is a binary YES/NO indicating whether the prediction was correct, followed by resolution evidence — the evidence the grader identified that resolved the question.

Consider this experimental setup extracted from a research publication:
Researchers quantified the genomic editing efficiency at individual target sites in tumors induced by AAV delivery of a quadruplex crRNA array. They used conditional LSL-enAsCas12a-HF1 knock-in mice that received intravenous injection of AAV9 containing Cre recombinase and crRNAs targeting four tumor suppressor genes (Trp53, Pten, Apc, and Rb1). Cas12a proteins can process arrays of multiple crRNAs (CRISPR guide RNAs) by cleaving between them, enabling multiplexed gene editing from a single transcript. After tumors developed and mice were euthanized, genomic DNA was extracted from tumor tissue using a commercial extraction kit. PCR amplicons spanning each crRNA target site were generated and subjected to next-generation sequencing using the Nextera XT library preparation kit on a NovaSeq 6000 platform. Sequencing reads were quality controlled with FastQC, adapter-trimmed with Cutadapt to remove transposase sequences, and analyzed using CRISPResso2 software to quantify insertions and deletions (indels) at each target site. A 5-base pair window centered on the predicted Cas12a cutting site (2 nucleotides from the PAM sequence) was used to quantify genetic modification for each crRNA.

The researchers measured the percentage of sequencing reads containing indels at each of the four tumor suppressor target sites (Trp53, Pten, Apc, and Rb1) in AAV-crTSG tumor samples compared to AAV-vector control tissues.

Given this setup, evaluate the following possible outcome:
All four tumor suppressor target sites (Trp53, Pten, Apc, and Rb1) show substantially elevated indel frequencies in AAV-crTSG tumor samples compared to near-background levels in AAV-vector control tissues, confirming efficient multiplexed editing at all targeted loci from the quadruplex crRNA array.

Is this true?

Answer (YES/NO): YES